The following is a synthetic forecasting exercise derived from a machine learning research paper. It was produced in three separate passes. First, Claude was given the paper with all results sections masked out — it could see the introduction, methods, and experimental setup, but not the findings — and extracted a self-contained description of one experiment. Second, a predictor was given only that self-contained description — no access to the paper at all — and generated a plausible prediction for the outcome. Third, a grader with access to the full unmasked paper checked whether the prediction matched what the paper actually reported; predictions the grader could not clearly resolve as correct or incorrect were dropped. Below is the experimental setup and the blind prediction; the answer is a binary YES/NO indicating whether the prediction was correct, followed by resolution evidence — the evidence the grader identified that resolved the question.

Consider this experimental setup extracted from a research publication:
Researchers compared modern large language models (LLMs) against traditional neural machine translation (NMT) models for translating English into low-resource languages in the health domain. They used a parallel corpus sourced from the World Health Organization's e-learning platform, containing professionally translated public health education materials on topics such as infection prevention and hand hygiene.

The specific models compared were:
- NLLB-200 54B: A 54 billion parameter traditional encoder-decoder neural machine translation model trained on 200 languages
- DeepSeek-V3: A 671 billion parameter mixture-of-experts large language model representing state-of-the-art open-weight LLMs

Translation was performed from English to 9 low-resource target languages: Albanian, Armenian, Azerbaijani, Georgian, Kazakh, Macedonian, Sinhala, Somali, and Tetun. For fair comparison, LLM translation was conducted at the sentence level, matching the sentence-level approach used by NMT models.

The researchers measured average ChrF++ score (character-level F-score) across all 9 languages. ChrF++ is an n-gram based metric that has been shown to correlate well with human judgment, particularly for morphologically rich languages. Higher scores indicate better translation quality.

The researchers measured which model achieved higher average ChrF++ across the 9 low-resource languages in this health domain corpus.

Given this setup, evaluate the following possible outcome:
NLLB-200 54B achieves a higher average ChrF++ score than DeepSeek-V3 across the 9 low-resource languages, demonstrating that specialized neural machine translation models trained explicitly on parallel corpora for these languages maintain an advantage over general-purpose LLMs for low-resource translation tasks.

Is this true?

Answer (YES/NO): YES